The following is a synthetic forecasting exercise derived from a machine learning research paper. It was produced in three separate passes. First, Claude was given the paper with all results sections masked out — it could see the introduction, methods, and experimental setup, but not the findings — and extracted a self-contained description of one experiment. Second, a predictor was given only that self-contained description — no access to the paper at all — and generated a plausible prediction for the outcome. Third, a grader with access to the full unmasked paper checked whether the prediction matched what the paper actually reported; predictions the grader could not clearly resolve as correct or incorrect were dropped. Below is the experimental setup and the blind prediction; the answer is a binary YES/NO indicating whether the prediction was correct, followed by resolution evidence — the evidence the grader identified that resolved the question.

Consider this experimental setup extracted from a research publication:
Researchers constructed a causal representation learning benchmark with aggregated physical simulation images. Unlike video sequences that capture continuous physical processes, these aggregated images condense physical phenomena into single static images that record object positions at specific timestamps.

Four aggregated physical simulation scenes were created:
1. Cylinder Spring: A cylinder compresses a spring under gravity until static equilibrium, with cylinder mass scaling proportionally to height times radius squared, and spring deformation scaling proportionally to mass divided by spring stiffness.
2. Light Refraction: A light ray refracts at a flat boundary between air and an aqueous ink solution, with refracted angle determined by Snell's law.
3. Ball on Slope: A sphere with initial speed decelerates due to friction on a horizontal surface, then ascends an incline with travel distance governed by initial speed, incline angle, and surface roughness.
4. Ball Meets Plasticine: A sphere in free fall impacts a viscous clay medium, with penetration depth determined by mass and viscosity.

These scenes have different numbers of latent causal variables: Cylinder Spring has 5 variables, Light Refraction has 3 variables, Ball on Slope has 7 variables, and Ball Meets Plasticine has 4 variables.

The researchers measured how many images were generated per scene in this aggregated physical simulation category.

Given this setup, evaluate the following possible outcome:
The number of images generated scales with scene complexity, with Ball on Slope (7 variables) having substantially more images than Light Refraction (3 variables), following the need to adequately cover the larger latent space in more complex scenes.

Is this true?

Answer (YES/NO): NO